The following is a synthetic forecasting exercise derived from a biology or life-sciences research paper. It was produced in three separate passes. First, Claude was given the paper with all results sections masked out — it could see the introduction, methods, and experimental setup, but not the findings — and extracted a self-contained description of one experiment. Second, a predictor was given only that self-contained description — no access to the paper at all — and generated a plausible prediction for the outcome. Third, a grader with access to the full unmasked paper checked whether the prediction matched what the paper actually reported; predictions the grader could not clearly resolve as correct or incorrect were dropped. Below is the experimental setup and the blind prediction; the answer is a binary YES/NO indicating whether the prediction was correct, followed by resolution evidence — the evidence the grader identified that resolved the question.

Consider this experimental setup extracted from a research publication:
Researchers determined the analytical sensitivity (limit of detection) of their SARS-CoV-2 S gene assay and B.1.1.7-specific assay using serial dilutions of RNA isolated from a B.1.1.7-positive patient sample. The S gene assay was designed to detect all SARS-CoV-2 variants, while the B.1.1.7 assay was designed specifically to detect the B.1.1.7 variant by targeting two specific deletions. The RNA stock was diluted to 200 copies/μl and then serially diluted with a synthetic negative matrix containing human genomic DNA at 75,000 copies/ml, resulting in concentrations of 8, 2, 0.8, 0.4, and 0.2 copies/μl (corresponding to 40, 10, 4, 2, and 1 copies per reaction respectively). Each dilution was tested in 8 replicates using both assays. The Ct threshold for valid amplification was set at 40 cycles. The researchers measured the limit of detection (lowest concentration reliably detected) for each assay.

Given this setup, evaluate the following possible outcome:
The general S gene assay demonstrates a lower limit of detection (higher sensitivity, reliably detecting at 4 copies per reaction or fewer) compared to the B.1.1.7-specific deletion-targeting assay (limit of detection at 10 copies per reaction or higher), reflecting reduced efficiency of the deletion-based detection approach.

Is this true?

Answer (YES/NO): YES